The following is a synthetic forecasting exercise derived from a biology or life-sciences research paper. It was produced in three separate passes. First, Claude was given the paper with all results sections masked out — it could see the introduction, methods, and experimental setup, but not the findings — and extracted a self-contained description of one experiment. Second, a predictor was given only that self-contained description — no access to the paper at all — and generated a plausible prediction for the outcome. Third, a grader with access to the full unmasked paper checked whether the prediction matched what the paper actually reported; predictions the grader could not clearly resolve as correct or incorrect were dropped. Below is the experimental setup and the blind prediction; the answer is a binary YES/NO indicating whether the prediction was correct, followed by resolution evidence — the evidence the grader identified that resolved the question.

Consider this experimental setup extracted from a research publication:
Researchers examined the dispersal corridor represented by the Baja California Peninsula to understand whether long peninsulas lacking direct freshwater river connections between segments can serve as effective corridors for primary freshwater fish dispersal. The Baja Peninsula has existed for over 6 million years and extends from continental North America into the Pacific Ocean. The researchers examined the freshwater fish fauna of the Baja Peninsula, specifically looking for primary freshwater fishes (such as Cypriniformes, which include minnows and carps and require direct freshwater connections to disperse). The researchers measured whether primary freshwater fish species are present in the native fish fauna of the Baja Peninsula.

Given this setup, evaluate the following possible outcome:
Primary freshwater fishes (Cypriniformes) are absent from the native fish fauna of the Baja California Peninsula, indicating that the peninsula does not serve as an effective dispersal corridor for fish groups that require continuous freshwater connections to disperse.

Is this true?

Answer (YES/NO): YES